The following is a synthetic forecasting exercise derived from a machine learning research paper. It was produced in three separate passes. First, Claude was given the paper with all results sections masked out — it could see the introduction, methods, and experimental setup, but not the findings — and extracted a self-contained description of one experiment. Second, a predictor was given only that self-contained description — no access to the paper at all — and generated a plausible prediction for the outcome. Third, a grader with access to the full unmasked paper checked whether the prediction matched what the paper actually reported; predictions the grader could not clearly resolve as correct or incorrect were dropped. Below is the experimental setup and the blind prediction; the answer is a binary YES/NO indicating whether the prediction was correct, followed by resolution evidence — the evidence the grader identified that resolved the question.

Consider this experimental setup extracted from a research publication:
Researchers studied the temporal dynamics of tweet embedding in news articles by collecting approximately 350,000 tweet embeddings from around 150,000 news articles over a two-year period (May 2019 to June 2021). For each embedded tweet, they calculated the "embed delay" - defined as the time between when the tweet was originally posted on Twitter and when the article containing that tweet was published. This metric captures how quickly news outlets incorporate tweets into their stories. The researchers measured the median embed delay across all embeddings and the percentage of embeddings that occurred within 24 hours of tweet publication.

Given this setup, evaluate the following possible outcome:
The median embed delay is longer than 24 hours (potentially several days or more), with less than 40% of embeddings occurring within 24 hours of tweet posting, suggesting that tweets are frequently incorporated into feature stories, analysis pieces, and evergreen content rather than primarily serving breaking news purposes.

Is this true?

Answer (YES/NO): NO